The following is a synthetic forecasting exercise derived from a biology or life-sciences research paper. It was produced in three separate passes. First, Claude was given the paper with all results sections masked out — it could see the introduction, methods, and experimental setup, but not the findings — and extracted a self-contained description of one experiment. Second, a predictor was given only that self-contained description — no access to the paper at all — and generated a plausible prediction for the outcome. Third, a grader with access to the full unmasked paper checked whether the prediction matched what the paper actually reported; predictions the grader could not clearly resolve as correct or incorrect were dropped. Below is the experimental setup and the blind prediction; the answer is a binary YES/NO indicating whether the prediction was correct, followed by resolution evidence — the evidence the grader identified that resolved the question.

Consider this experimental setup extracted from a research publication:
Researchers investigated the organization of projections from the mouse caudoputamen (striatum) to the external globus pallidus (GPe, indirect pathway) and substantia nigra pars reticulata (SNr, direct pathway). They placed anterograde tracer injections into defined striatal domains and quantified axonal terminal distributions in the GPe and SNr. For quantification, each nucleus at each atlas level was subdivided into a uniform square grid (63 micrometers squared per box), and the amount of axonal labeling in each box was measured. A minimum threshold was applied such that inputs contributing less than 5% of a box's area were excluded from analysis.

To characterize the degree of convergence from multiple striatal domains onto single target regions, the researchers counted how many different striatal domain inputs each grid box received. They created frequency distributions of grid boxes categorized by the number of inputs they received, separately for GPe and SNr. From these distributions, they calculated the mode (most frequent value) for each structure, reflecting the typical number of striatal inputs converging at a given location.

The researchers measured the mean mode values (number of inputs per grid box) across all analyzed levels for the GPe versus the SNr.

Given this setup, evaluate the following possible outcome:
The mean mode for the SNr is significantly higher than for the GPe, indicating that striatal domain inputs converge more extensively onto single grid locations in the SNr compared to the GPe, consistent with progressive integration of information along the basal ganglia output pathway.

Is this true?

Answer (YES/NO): YES